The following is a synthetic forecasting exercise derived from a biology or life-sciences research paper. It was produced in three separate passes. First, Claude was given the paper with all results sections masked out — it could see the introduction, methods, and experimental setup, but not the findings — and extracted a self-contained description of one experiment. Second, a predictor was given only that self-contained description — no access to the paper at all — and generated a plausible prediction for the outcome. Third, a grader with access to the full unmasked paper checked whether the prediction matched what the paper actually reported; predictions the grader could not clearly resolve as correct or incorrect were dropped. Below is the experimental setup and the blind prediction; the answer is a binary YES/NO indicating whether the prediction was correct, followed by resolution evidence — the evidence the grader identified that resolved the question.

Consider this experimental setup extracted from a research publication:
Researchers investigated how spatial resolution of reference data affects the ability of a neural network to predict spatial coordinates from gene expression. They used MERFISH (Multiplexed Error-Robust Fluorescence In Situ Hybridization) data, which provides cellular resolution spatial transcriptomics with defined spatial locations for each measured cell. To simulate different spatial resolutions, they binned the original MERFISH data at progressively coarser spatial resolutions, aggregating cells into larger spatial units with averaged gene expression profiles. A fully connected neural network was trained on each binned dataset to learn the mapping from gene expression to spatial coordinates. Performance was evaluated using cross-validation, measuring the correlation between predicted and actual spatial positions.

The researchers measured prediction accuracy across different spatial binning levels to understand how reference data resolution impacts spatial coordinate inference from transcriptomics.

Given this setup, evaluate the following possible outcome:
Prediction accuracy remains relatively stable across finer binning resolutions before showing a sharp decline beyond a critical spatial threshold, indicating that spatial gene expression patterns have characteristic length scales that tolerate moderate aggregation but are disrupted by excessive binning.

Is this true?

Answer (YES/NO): NO